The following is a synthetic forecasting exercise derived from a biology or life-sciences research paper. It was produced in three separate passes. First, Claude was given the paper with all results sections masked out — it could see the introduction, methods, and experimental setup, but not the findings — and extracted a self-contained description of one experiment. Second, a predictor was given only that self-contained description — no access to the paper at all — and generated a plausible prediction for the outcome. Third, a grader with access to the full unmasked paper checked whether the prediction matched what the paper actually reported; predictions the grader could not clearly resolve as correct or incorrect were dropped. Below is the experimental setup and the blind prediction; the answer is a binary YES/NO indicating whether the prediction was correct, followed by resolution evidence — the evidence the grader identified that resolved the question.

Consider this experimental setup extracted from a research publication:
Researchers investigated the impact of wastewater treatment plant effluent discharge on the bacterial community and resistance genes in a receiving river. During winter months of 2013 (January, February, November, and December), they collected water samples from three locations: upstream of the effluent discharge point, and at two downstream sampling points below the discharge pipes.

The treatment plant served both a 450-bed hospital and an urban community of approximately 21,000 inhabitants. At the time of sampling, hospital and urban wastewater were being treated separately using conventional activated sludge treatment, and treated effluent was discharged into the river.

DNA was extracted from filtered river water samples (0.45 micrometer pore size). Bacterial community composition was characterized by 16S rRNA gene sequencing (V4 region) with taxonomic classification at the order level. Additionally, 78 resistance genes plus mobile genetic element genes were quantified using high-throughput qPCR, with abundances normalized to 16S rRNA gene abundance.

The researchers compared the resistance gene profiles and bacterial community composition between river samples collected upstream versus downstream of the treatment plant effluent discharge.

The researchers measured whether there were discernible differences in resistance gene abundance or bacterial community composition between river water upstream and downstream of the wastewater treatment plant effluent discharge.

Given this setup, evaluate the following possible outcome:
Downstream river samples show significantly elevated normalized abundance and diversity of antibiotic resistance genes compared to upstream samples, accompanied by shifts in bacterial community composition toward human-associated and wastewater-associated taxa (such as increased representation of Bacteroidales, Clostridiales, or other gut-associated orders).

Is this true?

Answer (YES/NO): NO